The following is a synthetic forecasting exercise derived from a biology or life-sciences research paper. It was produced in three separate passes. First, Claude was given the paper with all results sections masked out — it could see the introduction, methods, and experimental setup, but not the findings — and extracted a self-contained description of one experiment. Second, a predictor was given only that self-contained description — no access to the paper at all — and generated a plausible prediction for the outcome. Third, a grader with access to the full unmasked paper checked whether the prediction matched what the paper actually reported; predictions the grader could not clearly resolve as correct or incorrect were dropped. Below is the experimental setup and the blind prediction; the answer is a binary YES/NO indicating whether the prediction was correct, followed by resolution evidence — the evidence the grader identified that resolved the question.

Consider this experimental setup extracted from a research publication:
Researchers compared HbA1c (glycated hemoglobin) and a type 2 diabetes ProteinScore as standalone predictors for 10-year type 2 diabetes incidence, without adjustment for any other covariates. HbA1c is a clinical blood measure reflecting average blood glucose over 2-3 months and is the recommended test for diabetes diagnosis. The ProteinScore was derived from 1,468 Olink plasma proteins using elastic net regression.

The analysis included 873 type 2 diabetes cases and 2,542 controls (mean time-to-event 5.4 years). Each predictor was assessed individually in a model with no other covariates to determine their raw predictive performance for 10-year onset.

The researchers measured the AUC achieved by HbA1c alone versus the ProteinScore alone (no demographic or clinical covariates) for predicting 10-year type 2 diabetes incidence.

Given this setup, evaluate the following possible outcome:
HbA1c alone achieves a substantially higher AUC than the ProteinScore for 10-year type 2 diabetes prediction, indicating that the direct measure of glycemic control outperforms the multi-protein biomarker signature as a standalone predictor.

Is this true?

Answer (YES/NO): NO